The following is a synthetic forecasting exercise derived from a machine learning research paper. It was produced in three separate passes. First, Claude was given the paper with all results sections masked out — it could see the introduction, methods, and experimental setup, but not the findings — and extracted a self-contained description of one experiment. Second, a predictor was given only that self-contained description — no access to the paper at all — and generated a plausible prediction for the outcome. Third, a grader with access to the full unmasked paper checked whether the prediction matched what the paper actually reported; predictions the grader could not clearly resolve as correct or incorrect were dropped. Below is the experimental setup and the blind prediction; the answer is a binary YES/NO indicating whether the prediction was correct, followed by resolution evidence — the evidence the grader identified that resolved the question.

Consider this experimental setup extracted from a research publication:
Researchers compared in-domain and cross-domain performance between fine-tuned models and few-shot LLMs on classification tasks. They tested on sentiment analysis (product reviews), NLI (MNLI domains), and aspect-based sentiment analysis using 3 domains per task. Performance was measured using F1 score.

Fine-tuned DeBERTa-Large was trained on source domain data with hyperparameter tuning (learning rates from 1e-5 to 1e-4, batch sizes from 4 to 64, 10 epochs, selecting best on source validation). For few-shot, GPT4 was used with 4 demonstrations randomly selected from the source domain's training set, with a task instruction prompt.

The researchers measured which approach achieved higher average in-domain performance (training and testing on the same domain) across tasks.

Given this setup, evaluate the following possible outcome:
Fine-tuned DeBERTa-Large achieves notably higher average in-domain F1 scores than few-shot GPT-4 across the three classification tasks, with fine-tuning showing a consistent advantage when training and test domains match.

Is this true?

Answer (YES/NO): YES